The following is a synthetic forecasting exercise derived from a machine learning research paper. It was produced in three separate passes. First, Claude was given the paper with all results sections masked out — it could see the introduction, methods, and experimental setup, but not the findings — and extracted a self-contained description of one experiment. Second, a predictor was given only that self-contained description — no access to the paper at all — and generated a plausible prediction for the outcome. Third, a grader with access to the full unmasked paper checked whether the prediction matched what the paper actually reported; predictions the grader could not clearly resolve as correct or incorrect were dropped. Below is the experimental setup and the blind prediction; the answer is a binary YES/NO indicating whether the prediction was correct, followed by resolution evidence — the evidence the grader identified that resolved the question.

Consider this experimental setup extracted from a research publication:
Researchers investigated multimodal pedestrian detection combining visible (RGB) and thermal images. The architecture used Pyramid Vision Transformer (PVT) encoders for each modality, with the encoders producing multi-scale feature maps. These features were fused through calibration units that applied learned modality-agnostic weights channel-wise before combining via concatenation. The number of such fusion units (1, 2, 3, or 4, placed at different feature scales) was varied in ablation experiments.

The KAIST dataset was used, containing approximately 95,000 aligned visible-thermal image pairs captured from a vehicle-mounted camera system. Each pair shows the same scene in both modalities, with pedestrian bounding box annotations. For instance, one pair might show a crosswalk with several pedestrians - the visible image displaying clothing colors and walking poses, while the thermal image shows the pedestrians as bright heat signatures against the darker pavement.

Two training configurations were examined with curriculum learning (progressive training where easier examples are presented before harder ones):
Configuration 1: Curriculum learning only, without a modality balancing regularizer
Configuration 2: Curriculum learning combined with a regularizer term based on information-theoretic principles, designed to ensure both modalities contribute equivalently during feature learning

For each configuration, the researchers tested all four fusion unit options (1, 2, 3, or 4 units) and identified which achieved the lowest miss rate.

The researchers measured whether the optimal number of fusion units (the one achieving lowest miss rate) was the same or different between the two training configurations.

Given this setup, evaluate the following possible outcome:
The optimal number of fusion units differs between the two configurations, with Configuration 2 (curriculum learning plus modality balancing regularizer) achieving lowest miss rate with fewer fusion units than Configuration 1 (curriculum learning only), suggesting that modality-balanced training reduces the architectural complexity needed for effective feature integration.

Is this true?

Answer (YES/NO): NO